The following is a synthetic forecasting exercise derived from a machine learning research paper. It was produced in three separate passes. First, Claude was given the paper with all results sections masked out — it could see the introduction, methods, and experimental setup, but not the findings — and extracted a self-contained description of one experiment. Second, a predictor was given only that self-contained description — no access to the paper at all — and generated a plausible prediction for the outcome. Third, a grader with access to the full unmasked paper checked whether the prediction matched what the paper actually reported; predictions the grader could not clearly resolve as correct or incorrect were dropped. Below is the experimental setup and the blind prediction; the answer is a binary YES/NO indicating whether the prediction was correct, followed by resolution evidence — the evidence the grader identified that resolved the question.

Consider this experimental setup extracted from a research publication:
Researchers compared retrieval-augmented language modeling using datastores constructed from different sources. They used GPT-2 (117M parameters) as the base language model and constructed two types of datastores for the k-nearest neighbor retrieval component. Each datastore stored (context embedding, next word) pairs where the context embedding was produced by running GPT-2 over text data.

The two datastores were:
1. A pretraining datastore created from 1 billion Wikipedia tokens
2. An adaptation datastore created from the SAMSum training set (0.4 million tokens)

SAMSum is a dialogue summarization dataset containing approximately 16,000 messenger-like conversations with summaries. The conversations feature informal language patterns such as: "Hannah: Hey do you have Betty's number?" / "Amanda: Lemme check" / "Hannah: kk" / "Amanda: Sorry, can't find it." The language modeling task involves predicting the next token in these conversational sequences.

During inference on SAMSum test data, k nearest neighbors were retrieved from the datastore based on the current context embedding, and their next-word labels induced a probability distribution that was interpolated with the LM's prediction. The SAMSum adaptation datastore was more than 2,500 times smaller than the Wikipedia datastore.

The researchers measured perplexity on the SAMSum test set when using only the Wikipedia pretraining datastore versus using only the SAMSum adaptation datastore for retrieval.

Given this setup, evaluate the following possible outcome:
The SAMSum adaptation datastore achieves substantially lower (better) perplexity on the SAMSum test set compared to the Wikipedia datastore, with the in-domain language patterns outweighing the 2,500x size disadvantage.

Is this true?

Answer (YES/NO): YES